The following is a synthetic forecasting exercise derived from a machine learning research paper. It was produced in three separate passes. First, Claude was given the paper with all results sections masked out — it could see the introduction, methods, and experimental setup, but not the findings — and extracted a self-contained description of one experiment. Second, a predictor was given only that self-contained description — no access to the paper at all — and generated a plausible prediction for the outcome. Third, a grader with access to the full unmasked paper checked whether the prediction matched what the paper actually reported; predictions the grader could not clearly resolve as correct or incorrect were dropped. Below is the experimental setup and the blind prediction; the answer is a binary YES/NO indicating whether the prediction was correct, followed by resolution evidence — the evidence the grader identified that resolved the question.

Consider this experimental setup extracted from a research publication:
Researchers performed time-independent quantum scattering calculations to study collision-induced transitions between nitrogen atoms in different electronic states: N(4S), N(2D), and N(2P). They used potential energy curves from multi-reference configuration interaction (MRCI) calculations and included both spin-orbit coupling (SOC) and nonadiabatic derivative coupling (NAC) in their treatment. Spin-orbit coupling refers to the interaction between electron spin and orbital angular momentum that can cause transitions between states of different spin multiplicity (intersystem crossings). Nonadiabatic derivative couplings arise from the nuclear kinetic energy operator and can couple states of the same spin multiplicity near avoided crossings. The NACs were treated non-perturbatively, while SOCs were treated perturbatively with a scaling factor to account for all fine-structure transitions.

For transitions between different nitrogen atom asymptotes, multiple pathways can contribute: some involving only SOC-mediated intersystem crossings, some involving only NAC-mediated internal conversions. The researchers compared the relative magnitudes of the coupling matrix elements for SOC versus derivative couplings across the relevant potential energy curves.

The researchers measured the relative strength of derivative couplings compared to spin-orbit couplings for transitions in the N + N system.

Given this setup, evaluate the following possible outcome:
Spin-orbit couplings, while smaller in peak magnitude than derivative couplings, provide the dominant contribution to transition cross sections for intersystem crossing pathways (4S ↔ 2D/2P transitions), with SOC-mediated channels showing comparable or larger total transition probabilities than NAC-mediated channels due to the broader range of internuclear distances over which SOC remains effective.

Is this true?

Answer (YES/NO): NO